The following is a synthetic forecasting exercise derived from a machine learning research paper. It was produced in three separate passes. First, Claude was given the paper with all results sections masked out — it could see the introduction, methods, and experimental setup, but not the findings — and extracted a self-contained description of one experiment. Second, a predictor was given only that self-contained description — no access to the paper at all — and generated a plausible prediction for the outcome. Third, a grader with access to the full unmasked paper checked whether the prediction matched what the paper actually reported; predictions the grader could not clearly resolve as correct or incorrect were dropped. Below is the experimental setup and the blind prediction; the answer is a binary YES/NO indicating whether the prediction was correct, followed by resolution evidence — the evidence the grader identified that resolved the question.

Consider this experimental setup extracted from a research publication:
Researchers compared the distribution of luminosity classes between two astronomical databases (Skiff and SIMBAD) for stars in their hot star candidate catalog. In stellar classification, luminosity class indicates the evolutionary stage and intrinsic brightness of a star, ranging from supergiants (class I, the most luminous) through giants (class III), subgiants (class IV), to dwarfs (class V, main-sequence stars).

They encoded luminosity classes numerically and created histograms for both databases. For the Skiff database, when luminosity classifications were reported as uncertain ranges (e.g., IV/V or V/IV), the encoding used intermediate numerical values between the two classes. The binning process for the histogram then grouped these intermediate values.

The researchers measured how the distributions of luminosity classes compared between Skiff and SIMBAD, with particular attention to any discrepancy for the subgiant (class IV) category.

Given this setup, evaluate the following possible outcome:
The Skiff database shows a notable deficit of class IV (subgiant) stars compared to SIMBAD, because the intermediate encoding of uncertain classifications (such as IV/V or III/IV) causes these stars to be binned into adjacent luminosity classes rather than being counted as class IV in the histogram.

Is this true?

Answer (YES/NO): NO